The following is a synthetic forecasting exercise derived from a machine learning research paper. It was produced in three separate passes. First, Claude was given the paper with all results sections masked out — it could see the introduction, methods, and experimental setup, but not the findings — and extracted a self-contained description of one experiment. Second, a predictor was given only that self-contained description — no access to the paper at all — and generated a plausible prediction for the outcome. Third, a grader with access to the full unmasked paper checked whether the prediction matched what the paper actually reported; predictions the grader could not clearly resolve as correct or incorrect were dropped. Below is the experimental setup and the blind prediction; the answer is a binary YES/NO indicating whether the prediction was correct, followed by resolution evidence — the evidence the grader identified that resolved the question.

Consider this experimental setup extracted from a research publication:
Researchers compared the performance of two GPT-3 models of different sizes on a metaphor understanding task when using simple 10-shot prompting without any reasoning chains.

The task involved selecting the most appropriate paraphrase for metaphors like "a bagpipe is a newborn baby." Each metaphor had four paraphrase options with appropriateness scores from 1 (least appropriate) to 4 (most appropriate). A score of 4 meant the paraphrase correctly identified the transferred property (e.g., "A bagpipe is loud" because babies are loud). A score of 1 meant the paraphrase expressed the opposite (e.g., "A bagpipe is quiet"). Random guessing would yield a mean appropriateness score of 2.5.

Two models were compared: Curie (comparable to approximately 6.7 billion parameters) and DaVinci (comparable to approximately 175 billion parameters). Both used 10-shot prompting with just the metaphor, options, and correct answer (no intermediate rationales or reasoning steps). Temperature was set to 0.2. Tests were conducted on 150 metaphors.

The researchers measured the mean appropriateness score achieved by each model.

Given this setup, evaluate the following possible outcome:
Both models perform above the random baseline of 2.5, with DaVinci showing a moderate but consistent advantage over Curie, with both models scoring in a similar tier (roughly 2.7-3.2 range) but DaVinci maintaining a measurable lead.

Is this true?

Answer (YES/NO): NO